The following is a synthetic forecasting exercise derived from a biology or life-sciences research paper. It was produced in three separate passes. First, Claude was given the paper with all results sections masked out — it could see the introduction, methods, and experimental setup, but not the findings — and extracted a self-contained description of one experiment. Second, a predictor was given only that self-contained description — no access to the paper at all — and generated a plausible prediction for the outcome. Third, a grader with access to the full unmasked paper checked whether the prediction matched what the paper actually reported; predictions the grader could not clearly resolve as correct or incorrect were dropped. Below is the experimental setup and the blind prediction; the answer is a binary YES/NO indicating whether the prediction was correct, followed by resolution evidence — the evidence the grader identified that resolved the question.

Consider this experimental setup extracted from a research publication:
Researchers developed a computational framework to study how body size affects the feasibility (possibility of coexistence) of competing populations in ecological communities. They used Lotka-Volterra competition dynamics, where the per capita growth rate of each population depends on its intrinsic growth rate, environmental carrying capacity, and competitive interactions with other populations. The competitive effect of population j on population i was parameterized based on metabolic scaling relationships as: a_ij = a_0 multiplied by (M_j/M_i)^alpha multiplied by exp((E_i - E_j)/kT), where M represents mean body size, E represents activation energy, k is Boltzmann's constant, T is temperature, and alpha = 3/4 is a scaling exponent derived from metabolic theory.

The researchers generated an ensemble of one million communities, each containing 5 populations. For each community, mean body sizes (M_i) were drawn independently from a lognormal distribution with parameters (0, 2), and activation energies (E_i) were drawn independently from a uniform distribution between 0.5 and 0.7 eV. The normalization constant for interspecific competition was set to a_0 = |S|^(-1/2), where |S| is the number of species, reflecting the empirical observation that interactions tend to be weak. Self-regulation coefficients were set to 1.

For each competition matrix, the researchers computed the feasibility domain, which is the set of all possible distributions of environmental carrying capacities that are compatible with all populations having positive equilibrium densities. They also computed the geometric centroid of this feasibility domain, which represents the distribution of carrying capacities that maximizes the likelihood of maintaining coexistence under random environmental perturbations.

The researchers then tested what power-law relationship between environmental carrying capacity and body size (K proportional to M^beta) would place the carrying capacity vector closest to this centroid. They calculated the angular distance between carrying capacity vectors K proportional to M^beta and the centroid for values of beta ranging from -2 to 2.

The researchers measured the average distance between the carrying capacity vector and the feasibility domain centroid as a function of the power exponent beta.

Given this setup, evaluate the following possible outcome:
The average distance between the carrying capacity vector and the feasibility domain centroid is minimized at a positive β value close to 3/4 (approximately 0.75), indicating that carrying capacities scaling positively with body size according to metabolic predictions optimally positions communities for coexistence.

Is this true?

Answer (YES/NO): NO